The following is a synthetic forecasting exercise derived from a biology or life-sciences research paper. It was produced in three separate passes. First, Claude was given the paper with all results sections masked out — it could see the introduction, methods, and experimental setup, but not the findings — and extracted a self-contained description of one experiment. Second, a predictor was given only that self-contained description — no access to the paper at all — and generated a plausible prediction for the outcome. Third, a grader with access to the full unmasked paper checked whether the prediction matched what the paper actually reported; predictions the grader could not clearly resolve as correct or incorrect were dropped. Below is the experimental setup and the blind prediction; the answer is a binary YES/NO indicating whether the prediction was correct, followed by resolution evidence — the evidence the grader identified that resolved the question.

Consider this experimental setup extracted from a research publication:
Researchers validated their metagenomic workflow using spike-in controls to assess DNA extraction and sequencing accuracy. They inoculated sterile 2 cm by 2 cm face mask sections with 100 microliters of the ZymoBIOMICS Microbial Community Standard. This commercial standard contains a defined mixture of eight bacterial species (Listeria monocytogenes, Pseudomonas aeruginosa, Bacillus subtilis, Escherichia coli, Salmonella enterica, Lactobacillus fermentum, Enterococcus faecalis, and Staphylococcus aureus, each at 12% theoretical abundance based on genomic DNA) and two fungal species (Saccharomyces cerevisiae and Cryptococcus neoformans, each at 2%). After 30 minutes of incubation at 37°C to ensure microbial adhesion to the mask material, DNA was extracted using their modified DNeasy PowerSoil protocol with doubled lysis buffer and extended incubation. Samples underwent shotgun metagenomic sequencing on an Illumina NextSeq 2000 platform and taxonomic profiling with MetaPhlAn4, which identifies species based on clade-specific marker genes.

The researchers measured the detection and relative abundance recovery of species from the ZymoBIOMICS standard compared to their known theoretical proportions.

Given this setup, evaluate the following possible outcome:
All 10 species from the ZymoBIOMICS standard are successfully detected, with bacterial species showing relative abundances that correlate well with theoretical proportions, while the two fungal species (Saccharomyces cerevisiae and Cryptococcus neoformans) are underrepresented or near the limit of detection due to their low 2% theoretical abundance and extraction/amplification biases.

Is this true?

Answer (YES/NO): NO